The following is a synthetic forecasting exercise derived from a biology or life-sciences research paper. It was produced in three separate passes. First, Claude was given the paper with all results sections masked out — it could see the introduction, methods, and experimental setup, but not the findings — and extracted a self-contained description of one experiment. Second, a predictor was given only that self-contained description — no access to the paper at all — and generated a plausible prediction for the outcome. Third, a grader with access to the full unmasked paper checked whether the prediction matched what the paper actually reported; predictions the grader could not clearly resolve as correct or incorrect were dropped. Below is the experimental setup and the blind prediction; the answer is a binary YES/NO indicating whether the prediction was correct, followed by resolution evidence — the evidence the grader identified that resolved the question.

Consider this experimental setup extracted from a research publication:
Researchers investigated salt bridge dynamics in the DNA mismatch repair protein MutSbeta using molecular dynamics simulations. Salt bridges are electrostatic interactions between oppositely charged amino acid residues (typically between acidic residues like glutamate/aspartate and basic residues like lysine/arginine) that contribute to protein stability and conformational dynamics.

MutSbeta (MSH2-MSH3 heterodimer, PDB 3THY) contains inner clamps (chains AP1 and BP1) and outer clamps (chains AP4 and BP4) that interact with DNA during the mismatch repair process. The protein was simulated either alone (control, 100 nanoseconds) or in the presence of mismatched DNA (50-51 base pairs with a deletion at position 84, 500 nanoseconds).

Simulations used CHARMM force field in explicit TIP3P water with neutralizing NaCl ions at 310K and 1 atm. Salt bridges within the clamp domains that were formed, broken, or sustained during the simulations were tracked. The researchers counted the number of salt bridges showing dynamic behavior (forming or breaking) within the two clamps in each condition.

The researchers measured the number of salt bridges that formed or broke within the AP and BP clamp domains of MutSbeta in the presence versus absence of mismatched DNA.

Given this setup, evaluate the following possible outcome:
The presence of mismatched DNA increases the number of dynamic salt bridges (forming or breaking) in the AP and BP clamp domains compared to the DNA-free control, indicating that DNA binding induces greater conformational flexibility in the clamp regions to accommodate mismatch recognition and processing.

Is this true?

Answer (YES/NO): NO